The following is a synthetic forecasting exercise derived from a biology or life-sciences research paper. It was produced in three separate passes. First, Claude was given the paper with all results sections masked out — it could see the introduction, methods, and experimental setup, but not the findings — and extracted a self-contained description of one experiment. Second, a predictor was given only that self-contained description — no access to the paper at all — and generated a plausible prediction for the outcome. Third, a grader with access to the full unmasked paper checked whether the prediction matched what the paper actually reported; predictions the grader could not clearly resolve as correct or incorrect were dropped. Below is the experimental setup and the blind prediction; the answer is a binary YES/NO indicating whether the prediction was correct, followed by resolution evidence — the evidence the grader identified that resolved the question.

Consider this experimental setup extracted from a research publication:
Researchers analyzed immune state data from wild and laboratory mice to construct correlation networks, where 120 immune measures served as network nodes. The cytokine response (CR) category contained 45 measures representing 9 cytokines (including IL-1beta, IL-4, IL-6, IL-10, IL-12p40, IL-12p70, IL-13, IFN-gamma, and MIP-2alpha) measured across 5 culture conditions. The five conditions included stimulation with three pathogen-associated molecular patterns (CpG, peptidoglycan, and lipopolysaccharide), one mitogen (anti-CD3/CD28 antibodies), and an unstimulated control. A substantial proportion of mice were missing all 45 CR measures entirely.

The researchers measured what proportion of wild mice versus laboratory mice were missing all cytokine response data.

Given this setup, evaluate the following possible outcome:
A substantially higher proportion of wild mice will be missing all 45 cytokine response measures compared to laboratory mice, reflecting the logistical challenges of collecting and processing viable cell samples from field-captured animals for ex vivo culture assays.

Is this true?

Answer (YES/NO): NO